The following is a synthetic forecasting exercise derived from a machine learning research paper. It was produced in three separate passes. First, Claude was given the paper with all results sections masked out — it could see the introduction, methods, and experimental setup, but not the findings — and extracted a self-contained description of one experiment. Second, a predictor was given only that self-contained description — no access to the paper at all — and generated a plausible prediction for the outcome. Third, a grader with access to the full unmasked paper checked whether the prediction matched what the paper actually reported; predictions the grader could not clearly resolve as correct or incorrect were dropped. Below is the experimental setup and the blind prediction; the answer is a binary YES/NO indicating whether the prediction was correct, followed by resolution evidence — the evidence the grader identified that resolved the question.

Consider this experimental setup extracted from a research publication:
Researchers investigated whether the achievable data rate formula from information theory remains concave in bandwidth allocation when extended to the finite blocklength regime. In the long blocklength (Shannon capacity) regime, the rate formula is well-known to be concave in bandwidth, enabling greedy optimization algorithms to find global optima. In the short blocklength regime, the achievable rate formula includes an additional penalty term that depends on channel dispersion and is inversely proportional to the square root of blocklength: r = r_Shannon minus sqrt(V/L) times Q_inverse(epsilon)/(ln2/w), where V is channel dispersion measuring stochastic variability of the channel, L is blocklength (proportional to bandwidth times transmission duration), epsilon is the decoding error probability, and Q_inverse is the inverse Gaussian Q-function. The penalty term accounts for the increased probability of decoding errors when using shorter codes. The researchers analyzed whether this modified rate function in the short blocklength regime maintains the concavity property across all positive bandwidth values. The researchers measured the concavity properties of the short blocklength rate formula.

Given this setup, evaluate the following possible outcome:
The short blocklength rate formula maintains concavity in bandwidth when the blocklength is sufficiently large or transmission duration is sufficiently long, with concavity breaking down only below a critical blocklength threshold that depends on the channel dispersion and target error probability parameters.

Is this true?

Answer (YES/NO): NO